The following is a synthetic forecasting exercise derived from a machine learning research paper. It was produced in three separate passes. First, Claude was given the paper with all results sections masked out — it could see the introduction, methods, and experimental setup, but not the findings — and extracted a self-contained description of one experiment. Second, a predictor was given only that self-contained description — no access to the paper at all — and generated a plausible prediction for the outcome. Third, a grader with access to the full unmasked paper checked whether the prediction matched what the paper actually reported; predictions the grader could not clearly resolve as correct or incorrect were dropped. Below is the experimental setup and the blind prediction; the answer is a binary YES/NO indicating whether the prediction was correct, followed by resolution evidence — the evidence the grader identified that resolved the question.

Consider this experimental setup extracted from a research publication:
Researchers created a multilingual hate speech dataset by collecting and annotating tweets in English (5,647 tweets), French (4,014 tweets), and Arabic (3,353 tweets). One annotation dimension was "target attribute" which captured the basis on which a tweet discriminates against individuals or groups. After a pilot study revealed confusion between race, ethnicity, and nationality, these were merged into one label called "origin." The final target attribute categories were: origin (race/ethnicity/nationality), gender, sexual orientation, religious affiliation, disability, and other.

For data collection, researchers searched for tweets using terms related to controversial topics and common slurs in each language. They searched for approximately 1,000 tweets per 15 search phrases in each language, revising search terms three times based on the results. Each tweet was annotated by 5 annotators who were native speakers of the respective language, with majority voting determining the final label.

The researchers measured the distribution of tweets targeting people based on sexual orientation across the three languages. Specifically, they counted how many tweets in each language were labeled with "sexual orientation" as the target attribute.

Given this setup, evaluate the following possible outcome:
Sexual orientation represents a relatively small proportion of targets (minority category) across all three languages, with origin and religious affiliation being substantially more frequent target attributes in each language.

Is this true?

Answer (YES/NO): NO